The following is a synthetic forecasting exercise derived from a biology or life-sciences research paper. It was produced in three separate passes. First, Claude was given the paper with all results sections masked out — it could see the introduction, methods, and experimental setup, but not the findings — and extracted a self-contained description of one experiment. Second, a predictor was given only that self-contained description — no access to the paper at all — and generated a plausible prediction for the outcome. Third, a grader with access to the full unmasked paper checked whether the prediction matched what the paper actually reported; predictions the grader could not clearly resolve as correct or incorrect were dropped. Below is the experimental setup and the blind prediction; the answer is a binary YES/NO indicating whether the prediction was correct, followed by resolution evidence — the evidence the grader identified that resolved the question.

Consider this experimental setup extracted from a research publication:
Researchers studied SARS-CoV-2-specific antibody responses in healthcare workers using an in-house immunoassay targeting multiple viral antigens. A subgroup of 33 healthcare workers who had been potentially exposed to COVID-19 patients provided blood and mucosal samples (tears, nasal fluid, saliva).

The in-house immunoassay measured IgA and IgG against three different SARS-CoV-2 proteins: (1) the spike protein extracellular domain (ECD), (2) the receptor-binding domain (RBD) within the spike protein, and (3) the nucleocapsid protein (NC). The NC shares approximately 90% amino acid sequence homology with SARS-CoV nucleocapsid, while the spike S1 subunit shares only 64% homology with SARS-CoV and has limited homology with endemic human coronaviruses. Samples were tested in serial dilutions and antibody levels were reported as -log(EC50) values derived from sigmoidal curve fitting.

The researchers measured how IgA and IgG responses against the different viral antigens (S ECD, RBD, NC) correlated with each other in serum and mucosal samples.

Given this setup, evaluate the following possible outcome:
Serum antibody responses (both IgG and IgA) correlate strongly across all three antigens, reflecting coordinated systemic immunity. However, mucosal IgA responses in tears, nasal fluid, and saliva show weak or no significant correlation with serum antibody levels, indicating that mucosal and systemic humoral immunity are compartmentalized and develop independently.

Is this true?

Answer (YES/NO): NO